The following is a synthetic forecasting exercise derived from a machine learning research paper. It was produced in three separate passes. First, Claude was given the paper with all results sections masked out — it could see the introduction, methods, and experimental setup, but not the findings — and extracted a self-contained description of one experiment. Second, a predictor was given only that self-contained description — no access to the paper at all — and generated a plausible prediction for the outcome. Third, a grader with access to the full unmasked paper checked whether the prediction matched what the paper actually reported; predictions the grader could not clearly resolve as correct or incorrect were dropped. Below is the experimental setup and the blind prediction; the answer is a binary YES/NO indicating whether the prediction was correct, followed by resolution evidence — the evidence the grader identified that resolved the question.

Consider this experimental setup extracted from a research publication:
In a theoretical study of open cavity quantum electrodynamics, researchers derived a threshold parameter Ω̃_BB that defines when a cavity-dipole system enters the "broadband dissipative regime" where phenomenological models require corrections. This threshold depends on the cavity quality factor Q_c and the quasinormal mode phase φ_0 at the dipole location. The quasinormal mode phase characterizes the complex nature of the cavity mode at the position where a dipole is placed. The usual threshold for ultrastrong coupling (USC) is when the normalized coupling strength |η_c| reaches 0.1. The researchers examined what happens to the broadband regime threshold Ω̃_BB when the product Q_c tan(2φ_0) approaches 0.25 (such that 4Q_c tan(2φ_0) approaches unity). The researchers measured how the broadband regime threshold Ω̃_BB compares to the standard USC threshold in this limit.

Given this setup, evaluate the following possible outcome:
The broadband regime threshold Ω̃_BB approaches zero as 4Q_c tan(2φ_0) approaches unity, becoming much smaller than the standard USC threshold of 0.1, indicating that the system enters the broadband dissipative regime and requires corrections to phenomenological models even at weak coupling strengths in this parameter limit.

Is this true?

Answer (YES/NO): NO